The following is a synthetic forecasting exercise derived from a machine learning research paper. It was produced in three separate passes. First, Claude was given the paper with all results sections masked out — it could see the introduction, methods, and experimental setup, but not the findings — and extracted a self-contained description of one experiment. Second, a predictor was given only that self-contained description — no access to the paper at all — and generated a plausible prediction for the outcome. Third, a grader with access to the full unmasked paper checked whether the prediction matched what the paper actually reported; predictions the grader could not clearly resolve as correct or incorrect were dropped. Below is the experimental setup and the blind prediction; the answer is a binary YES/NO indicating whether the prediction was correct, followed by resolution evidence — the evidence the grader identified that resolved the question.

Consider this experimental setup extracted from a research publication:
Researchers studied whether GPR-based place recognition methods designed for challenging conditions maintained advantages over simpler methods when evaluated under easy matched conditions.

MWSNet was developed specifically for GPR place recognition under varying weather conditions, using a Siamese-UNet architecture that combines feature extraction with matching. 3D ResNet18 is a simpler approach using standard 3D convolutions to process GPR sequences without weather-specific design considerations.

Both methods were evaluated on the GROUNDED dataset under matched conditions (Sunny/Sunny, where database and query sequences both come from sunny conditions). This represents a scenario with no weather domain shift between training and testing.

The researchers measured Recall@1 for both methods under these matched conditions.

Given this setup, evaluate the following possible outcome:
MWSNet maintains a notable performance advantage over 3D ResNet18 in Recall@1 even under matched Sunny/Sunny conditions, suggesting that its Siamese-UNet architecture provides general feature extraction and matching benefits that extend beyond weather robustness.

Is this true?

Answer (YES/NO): NO